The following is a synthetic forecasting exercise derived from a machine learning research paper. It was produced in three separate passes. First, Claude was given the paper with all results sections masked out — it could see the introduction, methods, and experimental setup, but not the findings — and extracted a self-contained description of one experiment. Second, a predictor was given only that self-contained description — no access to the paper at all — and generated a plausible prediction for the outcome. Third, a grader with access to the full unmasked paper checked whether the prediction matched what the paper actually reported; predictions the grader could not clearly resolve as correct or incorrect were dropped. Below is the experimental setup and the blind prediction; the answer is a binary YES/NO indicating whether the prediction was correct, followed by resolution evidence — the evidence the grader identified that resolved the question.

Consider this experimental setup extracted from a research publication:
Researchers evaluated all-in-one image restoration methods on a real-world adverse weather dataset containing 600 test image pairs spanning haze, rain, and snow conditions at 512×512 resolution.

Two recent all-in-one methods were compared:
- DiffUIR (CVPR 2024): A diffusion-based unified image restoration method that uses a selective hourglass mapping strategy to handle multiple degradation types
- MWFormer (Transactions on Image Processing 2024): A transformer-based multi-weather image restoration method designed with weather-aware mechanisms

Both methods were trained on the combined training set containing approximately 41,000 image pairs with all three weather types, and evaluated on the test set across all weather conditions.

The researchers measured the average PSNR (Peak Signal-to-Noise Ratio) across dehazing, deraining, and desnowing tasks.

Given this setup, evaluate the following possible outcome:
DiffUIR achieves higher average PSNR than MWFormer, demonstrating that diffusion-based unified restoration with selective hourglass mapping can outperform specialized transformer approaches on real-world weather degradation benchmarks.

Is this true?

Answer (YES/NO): NO